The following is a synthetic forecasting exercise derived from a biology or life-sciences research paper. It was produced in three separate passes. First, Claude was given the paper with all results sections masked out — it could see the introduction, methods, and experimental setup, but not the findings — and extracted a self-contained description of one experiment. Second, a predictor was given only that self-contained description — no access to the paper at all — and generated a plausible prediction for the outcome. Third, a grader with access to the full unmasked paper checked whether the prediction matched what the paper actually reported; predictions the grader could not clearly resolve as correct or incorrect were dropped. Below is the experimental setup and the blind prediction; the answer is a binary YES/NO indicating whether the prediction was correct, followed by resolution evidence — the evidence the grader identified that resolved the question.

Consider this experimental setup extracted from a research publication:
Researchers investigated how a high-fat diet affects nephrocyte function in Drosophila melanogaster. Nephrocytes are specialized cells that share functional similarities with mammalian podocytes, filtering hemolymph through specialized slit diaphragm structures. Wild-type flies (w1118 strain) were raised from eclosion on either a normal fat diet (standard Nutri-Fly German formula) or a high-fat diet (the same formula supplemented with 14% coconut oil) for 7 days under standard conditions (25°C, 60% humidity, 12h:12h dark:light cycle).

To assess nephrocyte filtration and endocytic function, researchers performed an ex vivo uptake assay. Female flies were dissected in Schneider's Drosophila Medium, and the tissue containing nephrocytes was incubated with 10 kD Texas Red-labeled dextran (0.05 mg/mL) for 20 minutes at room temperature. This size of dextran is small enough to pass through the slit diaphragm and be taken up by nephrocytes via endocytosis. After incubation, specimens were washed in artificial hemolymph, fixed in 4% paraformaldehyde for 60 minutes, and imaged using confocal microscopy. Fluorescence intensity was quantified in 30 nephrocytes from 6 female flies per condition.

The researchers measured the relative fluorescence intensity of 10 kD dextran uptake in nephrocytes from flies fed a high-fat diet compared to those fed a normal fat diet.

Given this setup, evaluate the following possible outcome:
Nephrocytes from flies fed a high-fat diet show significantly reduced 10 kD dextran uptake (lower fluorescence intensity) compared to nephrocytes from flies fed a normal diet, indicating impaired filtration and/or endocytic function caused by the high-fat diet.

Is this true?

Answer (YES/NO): YES